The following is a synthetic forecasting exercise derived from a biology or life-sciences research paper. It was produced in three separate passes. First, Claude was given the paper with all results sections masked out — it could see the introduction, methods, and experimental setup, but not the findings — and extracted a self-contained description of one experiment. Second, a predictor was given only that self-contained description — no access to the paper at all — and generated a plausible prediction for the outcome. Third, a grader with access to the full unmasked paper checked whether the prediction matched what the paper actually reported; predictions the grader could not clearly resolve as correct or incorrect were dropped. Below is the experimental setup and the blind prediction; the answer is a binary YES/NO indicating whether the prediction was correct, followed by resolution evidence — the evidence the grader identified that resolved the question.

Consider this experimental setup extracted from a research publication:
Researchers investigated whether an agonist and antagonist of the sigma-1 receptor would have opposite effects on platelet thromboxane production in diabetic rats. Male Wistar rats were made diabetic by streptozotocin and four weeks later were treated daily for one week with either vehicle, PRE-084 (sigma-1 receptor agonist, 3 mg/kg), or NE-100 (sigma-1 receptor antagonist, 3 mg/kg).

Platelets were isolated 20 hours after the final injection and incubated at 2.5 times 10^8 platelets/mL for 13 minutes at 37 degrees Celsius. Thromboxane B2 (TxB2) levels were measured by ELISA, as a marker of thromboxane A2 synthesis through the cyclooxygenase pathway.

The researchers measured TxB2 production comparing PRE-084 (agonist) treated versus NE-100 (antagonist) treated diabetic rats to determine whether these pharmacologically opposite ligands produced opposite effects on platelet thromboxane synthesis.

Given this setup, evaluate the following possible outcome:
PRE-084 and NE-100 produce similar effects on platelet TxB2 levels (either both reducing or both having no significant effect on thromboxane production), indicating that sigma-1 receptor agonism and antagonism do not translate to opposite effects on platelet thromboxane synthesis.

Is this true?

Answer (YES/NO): NO